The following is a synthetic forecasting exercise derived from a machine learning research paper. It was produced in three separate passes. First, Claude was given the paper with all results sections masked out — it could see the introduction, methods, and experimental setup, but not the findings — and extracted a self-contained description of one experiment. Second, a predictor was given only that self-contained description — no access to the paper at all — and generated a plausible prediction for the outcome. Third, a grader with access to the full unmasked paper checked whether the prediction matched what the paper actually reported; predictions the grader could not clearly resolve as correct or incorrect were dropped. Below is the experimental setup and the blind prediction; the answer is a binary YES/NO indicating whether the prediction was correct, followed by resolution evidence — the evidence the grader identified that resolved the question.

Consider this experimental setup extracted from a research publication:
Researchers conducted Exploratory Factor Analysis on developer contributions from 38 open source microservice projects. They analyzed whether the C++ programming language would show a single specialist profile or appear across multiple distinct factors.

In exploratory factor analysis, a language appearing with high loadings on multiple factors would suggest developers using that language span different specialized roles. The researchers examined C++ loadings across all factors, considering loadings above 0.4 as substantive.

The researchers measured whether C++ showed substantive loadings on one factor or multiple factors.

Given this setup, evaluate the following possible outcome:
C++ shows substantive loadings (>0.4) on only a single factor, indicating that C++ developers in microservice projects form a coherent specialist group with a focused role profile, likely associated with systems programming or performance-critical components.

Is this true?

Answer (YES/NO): NO